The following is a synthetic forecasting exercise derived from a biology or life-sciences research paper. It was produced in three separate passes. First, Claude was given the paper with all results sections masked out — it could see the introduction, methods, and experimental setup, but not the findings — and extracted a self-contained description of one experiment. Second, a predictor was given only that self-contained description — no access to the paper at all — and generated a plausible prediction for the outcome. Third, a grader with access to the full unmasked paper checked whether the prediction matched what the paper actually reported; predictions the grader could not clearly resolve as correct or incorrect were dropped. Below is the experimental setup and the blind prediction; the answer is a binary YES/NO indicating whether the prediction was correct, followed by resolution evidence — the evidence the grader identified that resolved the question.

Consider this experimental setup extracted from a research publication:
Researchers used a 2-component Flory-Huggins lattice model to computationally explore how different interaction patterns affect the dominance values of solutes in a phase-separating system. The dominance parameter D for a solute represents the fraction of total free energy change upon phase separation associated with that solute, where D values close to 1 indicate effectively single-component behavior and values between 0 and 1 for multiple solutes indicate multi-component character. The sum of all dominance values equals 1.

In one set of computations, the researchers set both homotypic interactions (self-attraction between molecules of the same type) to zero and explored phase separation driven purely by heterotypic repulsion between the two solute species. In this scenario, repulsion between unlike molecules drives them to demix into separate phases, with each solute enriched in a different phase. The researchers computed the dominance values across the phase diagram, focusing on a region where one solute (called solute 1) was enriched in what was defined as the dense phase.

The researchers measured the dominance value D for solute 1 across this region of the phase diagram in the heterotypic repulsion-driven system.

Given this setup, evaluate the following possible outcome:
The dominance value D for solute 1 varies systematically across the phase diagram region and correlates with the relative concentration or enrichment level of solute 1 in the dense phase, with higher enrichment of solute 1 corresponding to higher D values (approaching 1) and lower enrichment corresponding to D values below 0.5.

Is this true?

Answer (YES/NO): NO